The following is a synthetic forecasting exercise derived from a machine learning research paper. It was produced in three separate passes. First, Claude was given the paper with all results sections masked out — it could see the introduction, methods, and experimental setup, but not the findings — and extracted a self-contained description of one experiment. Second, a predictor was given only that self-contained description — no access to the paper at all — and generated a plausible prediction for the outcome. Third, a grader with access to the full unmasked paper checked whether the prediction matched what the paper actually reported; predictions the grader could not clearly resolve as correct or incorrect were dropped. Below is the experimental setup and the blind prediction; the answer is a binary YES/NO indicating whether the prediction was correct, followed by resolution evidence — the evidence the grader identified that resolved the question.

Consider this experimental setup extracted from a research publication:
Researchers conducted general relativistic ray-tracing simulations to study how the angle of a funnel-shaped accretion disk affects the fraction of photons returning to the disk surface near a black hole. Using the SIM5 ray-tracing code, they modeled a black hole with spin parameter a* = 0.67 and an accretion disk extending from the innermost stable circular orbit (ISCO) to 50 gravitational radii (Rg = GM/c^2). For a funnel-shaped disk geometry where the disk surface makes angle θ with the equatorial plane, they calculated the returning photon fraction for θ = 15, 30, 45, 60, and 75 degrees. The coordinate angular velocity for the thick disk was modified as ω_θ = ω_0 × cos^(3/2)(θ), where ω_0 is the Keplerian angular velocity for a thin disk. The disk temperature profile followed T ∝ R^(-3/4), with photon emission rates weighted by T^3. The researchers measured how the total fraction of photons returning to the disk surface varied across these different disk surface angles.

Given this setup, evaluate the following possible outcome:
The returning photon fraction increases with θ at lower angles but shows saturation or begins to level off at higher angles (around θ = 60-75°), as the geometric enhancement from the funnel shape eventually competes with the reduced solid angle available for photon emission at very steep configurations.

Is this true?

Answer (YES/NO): NO